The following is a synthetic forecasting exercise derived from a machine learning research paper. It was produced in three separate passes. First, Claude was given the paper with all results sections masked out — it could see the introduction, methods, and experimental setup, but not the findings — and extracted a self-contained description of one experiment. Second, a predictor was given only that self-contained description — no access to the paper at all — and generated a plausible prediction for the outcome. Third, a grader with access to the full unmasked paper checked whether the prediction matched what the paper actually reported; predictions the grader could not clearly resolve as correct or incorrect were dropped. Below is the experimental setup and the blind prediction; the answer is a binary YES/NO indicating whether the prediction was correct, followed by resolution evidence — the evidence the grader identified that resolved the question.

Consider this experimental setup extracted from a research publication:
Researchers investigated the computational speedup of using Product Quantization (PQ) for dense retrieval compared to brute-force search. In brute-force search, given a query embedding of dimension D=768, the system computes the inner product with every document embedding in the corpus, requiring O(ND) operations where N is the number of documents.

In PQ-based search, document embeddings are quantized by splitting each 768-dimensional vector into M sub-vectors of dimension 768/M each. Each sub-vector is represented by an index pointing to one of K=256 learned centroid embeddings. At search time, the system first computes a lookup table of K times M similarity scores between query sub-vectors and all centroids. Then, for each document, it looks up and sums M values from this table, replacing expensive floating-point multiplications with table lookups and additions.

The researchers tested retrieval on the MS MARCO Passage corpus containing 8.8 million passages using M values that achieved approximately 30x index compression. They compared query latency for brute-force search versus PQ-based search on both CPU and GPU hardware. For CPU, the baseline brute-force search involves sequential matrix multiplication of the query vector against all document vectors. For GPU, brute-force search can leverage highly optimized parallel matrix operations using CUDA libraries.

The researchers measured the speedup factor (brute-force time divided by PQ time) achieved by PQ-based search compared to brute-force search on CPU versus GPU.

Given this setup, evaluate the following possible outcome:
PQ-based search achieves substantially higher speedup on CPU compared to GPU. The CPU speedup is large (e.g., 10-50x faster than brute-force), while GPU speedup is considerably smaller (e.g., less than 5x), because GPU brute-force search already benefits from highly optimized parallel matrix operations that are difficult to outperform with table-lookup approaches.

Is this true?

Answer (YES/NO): YES